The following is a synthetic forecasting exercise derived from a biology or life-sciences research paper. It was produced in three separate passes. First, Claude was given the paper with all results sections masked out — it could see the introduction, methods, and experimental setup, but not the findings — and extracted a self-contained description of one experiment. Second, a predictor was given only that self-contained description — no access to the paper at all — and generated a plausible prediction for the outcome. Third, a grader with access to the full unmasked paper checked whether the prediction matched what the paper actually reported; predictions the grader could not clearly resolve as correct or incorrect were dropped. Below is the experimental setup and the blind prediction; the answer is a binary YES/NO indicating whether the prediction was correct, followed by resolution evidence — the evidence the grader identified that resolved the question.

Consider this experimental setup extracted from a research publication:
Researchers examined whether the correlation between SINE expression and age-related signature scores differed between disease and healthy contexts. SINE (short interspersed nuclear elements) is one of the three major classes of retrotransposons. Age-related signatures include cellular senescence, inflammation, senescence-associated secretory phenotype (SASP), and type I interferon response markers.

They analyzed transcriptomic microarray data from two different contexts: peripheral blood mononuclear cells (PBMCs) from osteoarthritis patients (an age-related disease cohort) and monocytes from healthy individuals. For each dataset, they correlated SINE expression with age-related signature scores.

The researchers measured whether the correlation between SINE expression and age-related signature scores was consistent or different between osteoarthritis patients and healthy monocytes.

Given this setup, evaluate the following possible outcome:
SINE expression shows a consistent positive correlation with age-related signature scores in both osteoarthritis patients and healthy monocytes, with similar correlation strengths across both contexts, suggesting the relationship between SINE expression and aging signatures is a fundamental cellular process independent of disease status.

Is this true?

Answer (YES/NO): NO